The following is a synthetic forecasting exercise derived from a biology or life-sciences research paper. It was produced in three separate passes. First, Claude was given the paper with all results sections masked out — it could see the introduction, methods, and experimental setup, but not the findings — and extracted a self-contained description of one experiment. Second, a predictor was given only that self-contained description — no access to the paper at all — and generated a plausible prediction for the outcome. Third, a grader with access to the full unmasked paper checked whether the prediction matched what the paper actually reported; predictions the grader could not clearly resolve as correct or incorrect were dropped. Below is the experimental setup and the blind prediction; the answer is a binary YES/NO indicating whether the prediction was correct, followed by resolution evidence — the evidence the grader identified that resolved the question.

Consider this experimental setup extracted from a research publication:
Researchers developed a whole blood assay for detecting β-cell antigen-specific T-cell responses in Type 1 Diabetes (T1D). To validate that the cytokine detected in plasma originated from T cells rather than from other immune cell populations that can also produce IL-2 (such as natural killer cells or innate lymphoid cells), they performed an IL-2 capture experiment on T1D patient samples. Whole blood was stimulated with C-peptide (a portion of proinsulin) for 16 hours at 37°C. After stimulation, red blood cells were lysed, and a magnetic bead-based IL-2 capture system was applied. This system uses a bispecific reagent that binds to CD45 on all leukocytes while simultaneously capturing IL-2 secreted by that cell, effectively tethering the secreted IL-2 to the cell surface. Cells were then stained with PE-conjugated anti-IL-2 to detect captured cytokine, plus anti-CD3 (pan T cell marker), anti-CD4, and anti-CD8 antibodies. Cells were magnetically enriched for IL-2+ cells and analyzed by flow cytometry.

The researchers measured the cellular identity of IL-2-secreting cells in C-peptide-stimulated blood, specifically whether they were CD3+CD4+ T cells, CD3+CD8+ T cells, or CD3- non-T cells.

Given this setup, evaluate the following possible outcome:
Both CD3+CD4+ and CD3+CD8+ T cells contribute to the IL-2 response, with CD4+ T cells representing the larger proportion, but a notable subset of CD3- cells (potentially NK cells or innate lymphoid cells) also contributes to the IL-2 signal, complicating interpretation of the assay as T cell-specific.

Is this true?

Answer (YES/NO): NO